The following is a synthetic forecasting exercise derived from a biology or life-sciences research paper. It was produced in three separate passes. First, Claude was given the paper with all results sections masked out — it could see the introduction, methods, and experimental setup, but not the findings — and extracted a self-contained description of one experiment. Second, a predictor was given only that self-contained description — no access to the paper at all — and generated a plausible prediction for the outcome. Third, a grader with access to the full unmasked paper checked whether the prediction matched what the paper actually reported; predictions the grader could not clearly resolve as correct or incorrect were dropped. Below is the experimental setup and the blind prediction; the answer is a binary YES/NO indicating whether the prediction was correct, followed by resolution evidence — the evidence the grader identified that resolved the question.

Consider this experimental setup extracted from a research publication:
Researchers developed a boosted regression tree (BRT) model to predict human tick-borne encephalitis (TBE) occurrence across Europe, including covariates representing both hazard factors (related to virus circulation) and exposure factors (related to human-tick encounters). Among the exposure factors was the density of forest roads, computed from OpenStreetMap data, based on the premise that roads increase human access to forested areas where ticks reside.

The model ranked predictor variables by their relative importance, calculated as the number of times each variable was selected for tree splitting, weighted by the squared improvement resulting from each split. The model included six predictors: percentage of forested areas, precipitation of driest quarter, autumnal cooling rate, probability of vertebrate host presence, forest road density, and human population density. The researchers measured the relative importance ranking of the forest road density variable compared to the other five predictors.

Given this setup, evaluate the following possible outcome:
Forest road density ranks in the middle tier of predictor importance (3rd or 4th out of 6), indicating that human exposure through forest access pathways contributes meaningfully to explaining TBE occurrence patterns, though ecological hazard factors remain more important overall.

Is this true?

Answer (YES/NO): NO